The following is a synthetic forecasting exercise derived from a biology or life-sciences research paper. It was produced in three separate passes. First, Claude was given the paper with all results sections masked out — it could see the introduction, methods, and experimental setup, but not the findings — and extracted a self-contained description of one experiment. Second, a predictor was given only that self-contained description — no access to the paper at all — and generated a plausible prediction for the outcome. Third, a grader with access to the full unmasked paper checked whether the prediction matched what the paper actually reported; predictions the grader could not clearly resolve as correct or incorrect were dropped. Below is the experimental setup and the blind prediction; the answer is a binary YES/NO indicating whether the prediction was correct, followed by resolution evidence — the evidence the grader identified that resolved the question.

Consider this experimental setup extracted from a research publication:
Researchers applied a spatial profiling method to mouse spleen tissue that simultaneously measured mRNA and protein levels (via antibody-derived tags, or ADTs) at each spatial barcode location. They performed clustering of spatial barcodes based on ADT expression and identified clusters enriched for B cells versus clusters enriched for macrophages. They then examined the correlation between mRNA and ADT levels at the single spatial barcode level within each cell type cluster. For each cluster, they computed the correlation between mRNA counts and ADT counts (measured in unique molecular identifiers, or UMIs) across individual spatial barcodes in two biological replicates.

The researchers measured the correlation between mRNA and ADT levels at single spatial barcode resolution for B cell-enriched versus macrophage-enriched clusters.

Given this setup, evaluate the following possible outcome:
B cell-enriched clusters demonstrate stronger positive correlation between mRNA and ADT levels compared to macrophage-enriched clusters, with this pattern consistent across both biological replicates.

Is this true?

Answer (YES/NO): YES